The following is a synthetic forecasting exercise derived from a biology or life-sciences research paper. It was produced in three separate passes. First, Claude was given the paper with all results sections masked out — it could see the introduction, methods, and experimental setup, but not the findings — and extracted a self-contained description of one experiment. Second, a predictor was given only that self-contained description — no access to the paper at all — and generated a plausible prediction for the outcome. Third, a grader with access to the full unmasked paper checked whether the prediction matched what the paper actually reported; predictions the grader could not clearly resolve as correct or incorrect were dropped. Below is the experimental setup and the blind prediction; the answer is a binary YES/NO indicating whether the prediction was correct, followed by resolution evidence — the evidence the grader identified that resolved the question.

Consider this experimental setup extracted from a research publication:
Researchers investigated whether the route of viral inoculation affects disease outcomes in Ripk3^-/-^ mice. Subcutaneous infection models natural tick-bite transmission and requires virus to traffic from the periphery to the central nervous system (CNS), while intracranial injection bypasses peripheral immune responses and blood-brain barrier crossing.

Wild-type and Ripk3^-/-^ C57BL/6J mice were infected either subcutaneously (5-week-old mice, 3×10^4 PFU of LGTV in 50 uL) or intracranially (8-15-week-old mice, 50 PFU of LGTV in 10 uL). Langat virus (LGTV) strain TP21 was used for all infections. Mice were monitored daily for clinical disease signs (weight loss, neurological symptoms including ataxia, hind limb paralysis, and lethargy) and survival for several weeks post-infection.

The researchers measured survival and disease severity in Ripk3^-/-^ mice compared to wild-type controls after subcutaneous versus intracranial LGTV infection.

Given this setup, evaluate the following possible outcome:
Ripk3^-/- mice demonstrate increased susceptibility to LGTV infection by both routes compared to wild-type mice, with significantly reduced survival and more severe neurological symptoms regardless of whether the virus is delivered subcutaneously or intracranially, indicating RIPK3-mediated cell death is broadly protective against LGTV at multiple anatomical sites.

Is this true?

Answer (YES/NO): NO